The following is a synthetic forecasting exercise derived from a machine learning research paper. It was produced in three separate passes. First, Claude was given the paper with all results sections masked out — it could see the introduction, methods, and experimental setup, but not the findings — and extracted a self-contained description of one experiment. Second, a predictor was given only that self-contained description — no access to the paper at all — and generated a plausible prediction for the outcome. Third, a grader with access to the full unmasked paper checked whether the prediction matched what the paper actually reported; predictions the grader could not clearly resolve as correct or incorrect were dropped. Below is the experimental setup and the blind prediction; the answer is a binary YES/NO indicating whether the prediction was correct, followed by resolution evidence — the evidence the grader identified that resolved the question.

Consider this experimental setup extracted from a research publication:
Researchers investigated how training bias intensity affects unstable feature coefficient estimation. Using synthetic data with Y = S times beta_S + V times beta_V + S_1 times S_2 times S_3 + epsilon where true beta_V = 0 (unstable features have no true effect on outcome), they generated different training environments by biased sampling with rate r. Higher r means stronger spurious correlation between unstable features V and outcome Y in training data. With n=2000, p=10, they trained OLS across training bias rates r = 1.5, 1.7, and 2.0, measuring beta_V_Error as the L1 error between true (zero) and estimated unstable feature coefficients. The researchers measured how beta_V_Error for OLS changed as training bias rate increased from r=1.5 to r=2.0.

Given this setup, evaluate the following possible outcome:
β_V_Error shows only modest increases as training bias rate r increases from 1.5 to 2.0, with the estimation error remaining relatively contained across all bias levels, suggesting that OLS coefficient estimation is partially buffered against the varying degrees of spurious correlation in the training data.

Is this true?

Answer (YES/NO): NO